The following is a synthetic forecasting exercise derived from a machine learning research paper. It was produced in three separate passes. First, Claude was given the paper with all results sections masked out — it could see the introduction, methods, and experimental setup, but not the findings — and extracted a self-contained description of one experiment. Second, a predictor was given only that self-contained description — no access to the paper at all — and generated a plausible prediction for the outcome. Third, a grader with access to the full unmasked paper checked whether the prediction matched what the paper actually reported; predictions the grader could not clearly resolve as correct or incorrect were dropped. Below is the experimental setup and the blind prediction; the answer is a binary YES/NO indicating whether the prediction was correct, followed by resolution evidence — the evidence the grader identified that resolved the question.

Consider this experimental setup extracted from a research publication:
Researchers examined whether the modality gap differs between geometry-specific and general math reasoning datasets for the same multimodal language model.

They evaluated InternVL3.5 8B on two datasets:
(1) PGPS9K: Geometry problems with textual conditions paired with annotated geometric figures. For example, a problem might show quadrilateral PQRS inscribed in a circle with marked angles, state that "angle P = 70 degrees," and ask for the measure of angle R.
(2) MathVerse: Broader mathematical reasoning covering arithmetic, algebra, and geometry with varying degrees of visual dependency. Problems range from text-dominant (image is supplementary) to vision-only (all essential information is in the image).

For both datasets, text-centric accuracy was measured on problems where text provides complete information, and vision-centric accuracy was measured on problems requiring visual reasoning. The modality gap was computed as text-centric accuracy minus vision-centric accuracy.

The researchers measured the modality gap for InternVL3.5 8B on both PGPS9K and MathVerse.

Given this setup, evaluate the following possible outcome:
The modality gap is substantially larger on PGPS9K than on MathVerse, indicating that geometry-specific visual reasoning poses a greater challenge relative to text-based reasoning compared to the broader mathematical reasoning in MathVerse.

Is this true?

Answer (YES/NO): NO